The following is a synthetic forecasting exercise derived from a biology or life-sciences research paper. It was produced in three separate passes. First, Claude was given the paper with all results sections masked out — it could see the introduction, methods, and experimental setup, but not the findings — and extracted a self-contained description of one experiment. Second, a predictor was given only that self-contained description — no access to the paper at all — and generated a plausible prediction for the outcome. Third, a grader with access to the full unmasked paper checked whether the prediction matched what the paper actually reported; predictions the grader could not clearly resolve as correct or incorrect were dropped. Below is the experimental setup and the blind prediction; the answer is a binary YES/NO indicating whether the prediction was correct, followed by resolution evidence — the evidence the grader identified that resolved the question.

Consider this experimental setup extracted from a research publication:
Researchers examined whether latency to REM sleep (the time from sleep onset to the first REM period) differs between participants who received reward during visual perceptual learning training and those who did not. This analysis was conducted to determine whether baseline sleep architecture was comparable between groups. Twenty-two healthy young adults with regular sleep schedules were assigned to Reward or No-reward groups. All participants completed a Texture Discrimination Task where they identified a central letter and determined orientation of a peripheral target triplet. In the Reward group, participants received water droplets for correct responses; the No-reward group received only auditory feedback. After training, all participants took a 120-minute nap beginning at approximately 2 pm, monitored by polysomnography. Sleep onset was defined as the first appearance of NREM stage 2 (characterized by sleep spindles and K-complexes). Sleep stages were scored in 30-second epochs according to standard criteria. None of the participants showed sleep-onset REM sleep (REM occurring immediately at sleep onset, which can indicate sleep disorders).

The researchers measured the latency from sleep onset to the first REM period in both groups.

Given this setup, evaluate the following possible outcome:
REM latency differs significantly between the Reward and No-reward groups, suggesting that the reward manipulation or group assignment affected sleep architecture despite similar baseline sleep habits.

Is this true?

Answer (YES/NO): NO